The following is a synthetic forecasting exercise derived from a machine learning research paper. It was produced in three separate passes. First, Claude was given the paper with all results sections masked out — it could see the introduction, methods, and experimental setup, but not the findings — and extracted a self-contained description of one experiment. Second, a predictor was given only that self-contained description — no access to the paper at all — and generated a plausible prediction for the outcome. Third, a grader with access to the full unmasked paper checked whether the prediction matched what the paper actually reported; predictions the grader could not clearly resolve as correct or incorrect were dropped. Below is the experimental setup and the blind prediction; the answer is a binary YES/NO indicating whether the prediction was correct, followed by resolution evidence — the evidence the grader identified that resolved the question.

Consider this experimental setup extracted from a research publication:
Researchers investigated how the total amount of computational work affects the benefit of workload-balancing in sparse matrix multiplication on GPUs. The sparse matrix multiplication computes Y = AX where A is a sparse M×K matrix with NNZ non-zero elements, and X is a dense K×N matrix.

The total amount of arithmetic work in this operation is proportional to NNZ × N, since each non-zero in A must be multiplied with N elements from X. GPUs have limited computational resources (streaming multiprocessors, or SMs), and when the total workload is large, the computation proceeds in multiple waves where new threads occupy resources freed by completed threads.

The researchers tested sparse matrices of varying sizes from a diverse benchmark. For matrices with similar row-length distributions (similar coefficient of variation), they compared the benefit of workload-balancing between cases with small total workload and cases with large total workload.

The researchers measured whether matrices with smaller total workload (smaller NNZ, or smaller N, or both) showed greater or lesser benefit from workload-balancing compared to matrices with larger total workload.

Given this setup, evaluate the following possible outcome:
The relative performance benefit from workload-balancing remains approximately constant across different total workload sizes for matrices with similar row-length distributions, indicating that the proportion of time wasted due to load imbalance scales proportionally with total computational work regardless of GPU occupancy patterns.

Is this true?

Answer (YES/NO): NO